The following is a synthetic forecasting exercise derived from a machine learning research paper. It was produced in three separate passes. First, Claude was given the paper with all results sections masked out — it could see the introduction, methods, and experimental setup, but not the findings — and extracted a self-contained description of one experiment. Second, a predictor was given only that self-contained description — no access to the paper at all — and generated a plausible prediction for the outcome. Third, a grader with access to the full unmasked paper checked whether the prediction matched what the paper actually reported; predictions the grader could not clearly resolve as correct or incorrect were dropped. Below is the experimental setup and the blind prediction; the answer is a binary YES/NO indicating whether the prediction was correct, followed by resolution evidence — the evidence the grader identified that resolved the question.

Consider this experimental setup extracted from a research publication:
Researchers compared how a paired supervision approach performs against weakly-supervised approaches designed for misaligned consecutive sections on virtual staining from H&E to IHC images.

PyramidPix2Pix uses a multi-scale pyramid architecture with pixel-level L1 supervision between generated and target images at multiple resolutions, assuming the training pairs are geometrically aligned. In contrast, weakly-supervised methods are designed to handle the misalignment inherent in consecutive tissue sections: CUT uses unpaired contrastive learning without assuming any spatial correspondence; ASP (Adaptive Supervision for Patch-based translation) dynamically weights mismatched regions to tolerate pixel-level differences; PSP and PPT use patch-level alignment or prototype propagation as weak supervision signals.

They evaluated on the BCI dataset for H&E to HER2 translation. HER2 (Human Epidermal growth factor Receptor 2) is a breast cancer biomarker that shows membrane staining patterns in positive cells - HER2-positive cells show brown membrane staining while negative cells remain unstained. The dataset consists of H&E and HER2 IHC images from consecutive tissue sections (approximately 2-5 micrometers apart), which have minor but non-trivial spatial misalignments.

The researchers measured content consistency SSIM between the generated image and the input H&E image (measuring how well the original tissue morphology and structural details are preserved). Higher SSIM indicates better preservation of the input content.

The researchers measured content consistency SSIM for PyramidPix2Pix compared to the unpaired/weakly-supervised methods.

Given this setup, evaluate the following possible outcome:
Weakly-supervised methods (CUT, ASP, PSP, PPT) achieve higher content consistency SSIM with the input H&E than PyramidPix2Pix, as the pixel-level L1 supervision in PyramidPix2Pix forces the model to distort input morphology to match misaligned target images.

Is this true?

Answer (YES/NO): YES